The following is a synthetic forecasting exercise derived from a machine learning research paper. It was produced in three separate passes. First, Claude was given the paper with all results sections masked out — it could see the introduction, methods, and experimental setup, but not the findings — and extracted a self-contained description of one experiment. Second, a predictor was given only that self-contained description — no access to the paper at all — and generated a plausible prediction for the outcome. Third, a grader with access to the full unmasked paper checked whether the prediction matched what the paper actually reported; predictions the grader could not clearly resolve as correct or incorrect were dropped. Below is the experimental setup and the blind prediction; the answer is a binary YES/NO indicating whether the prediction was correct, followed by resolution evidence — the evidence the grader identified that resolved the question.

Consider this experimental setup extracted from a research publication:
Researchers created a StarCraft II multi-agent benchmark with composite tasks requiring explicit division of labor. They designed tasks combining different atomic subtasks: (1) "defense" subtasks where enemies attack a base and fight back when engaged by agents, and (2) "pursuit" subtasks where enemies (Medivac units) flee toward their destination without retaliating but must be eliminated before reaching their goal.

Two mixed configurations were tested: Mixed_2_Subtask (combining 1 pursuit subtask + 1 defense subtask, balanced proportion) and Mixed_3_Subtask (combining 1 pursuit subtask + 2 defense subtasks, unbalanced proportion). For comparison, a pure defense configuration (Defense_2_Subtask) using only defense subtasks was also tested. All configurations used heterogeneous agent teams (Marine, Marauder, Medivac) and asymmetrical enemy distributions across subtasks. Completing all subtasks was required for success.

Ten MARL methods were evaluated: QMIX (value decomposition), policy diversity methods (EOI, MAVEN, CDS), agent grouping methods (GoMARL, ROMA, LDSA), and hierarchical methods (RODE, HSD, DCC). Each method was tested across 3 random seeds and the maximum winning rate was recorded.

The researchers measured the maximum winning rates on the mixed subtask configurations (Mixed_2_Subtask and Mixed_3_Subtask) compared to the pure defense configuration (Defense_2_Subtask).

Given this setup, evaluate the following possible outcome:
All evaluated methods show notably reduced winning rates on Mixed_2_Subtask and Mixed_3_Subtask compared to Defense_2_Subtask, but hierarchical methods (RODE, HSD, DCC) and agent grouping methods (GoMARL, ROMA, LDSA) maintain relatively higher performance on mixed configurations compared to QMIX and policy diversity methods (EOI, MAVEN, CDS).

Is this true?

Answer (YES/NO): NO